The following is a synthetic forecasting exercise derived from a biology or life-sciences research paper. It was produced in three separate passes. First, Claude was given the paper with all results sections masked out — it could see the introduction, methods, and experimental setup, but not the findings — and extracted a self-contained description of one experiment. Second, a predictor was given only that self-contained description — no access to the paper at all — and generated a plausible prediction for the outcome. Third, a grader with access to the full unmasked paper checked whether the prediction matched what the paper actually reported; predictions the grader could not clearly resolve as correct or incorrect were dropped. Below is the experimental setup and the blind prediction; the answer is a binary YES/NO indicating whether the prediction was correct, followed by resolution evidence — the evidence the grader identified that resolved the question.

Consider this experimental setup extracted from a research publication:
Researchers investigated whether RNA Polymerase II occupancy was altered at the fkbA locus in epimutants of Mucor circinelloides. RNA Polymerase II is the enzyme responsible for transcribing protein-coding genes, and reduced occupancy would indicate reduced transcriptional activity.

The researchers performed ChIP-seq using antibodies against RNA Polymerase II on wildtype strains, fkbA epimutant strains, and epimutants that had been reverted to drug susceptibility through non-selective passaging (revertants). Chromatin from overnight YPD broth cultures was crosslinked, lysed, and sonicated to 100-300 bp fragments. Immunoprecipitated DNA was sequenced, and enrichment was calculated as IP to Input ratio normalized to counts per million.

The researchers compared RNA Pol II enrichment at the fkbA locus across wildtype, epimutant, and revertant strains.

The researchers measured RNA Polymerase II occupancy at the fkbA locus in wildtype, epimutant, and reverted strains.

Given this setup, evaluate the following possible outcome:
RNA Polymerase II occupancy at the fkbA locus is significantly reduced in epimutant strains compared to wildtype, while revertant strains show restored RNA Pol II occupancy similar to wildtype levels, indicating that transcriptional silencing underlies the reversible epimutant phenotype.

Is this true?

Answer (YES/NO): NO